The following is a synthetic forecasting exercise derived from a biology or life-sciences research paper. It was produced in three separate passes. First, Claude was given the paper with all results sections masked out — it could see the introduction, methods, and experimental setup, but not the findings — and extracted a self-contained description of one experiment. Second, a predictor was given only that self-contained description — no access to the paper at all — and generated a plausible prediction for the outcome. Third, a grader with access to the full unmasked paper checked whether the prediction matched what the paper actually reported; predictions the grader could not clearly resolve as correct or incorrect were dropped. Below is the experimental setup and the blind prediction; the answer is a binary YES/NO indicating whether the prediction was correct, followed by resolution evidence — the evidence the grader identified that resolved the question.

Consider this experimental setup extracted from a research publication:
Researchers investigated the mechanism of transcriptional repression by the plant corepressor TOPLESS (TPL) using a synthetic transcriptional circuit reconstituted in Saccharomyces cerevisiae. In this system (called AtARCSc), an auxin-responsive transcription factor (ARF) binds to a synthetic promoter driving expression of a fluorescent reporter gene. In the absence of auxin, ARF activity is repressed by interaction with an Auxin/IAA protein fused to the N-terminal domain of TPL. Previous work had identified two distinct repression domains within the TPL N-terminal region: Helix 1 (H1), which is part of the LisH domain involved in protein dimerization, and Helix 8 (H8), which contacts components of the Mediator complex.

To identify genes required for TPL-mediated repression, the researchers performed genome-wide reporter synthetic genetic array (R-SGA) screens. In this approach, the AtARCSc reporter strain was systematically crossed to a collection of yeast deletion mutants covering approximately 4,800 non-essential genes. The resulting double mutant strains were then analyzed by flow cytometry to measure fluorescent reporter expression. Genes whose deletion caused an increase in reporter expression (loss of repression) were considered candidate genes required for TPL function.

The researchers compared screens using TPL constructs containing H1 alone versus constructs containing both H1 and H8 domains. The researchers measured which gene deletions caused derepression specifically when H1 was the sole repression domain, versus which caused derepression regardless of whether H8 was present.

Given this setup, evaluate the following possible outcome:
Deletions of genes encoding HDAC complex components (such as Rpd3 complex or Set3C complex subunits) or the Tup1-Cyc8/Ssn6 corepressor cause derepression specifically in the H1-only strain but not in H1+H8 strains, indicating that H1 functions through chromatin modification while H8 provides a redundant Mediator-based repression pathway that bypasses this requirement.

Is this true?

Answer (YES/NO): NO